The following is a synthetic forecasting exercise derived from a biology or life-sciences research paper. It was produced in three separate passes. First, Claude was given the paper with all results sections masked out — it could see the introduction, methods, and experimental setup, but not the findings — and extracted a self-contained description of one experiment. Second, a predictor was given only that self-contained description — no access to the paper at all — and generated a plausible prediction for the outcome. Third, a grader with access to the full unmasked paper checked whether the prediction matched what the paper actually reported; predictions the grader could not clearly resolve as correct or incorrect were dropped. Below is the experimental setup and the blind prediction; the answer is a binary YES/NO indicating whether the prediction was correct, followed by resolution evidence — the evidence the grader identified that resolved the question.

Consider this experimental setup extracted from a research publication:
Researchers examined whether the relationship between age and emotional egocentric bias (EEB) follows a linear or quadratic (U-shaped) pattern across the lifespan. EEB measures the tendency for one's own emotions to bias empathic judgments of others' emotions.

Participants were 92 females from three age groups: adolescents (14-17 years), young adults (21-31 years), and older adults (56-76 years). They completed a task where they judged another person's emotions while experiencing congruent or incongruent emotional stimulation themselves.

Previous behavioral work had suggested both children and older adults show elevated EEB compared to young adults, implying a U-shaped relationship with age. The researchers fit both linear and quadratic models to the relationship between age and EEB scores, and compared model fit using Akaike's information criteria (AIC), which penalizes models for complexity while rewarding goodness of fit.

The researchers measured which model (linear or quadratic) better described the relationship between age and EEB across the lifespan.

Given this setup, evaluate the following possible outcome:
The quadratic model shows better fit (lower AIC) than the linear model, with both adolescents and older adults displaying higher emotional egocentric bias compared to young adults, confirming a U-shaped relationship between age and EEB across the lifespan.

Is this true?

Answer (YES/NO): NO